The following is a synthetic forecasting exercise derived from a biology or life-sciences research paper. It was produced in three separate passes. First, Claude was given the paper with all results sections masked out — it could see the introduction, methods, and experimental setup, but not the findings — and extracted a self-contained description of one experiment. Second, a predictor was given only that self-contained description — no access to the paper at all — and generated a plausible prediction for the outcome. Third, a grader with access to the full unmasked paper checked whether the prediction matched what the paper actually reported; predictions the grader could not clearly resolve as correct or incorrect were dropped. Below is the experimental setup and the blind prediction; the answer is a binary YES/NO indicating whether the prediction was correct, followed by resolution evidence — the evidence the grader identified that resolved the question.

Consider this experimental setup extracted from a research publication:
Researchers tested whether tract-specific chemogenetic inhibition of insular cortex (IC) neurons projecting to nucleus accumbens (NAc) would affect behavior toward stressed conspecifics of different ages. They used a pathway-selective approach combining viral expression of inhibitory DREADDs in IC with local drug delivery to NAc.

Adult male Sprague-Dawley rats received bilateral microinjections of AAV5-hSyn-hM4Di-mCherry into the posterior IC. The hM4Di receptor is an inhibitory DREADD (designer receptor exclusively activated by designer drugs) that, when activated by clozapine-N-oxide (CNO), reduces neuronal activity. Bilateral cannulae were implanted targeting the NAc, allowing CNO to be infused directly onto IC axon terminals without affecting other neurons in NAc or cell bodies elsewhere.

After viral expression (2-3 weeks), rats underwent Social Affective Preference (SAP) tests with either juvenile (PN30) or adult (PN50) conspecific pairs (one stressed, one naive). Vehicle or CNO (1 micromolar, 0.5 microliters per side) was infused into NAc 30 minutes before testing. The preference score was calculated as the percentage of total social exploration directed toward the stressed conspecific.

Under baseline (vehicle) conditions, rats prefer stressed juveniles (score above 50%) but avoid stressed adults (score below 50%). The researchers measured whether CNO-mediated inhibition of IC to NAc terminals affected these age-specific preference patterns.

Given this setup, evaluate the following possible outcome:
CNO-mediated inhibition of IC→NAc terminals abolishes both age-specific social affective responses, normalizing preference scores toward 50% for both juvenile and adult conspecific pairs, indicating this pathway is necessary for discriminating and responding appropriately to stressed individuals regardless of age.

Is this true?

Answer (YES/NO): NO